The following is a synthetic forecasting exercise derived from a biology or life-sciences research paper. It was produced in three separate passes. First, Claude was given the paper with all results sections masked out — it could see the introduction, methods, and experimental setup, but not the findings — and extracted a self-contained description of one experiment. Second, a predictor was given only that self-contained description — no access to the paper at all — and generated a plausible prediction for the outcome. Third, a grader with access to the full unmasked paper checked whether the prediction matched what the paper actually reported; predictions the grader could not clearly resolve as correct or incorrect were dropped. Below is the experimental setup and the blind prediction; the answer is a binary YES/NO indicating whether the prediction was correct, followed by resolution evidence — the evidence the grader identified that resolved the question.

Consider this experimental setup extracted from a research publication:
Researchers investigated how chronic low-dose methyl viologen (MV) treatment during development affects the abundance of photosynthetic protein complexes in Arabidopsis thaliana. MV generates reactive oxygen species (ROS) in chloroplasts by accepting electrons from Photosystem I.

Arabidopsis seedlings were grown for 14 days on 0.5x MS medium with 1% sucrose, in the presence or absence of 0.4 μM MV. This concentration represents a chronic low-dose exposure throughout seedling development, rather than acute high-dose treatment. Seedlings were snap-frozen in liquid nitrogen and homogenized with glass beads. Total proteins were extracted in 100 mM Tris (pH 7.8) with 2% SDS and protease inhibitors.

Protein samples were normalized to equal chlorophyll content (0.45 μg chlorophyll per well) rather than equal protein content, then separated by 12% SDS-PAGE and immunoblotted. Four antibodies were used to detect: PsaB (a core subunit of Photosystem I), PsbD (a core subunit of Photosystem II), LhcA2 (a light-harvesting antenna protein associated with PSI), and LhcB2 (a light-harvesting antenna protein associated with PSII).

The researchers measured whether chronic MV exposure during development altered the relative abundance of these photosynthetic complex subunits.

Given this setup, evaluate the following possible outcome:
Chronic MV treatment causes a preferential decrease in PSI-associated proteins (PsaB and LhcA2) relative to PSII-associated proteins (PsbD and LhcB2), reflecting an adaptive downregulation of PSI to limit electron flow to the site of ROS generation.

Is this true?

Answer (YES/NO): NO